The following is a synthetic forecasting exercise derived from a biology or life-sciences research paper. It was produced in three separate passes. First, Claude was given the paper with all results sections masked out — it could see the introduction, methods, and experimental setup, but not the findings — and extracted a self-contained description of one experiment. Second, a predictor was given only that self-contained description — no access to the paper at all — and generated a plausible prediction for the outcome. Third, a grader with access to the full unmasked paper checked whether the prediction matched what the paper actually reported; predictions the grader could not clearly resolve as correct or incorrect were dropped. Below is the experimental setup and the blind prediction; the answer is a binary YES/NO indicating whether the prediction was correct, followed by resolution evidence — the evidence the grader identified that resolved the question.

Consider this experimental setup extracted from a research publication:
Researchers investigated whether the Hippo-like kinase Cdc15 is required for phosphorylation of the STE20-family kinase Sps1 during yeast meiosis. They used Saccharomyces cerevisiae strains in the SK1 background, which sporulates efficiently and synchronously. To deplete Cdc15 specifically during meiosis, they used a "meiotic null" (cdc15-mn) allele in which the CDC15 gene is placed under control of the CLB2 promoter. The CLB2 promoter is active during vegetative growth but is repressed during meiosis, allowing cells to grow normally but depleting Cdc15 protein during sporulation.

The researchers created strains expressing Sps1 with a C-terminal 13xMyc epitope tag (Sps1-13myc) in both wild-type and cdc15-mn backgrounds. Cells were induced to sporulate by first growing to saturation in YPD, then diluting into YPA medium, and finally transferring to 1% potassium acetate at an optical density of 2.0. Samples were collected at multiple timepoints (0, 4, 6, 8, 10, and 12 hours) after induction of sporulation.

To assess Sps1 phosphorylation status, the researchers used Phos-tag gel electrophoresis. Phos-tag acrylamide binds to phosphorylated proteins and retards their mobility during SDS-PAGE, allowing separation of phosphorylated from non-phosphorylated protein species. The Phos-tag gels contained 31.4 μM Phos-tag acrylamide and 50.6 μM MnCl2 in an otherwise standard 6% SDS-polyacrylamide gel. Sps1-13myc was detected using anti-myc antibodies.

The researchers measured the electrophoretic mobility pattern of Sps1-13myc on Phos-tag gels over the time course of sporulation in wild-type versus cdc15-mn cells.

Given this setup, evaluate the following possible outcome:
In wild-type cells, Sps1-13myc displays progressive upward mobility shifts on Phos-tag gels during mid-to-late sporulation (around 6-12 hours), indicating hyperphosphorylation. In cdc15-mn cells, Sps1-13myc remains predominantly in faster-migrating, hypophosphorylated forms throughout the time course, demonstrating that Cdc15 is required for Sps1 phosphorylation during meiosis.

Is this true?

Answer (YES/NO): YES